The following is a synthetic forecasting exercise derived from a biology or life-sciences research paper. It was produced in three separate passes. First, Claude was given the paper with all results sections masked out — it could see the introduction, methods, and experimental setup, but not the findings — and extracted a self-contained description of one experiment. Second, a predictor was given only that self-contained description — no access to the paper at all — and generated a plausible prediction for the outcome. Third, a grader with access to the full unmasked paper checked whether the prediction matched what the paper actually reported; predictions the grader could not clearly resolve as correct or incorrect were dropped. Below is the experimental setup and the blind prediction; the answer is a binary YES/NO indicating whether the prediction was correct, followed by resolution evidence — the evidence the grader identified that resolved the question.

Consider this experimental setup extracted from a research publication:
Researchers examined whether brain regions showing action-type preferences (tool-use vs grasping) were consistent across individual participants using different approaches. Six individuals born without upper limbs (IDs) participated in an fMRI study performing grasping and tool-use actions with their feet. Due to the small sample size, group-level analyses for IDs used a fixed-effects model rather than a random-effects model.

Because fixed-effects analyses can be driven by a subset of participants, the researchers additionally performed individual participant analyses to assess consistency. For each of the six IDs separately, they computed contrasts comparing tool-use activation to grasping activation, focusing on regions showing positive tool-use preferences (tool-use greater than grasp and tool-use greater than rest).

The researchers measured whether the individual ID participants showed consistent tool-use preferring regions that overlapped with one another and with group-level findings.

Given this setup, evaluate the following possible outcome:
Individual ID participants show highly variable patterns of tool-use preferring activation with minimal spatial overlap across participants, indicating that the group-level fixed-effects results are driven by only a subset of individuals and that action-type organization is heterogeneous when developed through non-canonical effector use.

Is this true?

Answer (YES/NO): NO